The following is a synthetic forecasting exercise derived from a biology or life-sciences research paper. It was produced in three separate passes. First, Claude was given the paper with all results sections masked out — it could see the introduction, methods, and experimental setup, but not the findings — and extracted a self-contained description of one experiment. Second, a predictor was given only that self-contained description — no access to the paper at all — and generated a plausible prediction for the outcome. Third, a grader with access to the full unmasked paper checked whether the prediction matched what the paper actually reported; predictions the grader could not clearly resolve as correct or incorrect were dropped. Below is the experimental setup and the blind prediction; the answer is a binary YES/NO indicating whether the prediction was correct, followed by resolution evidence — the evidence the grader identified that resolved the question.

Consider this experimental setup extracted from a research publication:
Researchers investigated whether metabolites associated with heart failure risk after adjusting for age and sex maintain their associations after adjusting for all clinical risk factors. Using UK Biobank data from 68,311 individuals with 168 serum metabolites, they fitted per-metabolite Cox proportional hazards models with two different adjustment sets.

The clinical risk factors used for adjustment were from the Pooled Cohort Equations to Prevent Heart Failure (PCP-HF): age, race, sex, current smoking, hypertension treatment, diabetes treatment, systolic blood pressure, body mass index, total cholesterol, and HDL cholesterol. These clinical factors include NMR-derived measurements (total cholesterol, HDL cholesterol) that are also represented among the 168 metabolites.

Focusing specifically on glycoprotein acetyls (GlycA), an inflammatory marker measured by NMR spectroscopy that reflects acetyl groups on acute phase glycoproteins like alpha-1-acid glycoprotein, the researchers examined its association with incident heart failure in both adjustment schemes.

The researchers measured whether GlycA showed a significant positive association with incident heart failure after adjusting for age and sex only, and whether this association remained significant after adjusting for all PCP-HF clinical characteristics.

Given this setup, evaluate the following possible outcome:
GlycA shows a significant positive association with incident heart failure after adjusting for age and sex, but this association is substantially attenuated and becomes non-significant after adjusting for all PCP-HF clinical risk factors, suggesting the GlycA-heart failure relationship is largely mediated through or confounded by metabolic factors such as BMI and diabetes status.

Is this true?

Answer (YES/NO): NO